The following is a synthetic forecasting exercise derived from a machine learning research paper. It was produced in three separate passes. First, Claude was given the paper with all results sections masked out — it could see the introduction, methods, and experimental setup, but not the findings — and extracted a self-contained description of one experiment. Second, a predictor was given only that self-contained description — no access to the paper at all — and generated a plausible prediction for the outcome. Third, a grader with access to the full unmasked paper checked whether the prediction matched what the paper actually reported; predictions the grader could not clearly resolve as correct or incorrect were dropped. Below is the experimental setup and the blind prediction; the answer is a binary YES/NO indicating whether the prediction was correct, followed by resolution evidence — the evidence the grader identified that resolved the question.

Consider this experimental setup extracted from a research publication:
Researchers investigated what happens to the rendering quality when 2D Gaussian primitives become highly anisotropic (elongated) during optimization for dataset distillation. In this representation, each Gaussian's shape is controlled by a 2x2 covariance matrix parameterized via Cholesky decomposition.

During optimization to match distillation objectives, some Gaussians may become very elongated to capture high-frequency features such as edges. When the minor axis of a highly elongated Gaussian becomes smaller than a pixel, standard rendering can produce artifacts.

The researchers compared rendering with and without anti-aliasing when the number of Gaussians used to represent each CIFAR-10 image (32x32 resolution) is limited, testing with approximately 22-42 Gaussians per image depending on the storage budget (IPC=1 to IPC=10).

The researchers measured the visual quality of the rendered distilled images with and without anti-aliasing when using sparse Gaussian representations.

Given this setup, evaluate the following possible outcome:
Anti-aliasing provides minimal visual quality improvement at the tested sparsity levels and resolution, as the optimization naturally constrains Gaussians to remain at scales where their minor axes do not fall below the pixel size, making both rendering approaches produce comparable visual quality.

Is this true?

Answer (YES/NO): NO